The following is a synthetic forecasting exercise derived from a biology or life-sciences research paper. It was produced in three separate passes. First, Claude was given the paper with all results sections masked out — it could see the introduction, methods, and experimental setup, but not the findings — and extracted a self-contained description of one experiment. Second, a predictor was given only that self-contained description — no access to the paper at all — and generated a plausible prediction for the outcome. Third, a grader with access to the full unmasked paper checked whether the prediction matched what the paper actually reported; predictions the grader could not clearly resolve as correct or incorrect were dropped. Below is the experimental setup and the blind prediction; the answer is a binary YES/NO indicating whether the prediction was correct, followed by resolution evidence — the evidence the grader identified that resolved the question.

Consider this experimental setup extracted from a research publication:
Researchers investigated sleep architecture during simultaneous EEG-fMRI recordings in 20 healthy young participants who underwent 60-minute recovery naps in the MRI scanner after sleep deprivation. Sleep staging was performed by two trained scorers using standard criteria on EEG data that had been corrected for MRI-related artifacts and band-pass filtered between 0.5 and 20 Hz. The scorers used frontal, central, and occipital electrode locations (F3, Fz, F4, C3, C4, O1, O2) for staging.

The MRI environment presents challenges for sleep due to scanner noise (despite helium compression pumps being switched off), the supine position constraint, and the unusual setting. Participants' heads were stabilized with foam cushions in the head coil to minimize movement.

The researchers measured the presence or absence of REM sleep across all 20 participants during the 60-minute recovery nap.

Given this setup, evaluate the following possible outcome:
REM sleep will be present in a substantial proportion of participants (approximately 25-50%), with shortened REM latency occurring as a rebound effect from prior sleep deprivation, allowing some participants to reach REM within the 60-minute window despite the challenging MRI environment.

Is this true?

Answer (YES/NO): NO